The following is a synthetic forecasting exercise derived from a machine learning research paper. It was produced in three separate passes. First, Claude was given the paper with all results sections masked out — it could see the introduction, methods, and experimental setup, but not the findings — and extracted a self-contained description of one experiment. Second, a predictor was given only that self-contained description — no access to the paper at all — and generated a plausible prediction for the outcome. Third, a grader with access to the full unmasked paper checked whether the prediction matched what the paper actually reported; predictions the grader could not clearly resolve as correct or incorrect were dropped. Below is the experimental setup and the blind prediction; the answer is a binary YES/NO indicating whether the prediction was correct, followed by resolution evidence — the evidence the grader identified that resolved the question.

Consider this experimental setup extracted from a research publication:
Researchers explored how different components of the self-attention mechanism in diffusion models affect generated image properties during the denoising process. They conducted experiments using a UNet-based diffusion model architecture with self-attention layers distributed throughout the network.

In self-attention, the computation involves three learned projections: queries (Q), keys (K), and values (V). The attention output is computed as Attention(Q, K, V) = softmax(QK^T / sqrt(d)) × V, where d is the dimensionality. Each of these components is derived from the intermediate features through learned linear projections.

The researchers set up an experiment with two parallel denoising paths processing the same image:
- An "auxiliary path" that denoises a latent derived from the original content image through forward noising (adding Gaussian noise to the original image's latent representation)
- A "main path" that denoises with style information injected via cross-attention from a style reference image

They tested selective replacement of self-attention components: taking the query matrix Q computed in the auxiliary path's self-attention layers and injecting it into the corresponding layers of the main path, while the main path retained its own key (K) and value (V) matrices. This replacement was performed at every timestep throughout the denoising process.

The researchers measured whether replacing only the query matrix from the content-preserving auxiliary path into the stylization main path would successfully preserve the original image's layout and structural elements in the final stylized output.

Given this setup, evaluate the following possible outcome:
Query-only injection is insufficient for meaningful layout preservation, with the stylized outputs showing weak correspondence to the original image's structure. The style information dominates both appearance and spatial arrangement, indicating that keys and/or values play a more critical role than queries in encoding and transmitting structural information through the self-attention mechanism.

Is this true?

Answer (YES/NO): NO